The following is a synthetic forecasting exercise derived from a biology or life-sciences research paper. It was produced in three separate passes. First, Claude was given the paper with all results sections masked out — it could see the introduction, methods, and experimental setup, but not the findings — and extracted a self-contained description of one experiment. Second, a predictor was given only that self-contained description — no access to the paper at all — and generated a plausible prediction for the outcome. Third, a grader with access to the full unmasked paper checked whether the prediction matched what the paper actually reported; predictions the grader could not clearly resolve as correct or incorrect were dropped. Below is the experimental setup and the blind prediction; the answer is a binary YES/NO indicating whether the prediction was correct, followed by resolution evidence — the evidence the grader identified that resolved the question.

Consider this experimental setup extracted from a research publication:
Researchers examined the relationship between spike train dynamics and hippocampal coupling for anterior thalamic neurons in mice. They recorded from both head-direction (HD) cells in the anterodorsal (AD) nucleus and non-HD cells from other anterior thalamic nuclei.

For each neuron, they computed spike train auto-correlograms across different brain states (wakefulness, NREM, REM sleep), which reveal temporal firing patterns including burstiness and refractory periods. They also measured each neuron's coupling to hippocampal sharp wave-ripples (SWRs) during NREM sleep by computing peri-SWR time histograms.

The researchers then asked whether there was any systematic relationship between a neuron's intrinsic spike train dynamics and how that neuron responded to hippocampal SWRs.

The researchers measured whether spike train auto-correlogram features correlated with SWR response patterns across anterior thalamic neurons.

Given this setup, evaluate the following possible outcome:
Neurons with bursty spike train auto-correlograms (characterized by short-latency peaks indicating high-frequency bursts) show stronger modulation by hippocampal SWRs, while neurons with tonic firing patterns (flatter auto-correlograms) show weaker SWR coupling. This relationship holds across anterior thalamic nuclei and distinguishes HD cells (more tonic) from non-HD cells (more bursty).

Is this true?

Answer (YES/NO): NO